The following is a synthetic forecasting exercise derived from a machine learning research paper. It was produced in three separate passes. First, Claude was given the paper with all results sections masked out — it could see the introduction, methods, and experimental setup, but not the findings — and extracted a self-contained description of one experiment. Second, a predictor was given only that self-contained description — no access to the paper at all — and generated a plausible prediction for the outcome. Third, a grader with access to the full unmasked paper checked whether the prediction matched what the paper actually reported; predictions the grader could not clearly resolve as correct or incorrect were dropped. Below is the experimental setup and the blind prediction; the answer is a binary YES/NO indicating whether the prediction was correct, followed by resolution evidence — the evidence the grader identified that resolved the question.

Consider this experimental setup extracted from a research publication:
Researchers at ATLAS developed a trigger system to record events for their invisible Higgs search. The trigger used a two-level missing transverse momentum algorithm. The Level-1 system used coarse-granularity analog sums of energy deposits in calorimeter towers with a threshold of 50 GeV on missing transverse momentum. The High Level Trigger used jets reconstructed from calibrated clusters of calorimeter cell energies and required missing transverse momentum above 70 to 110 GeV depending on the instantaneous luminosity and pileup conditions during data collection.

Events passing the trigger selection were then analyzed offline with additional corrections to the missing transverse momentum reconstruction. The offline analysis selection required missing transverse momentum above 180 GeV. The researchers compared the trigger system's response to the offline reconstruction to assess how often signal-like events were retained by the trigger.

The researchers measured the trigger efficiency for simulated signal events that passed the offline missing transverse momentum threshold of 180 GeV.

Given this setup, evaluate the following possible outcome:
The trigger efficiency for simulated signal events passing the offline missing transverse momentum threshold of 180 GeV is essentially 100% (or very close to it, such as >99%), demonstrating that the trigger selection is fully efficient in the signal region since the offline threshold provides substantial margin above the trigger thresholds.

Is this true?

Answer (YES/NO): NO